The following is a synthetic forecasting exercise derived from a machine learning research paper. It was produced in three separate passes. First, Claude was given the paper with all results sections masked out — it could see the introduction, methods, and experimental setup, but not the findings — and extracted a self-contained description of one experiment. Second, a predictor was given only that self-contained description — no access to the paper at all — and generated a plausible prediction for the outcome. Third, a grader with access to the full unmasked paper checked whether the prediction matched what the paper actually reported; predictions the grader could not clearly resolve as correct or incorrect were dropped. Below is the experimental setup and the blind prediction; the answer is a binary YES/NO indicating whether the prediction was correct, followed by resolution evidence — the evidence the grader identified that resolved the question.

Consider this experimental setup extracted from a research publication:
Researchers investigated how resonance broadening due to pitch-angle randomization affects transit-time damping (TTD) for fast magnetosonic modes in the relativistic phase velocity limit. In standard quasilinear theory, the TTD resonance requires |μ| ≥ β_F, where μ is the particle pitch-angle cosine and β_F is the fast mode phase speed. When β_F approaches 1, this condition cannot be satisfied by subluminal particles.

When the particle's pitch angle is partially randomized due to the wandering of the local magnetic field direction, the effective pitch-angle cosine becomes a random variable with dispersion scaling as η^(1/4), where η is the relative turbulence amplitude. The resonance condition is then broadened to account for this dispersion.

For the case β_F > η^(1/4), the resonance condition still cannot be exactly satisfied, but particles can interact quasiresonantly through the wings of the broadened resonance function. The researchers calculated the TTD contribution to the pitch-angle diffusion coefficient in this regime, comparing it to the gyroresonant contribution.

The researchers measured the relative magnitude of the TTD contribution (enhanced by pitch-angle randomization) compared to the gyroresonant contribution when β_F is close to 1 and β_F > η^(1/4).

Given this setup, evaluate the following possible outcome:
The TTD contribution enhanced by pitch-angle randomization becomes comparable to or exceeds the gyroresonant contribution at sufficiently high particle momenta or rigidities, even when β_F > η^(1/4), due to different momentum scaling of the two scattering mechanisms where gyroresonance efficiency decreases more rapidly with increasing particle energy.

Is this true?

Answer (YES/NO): NO